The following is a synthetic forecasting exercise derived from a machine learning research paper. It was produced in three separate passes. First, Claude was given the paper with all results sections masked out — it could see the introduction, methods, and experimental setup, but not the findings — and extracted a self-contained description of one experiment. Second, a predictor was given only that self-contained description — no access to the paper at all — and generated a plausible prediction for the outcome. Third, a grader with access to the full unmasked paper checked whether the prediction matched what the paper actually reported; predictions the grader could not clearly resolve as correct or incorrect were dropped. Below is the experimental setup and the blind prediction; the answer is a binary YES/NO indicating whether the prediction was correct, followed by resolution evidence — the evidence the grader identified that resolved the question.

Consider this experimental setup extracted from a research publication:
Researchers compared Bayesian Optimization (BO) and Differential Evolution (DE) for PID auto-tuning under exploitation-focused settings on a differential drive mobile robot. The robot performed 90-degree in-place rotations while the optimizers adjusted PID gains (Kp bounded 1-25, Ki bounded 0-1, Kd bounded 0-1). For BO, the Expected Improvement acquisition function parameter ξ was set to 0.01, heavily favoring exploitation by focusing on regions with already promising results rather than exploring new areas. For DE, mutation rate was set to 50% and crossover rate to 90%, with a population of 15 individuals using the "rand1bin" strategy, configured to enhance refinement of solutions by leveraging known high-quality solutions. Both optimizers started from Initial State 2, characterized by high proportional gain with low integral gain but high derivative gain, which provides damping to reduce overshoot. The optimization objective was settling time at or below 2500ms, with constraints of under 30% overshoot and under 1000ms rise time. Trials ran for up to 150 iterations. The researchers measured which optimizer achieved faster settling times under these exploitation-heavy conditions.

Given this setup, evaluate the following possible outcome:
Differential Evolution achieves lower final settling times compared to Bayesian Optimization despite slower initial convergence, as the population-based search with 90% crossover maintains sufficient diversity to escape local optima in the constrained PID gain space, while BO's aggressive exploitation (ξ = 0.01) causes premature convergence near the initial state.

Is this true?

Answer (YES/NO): YES